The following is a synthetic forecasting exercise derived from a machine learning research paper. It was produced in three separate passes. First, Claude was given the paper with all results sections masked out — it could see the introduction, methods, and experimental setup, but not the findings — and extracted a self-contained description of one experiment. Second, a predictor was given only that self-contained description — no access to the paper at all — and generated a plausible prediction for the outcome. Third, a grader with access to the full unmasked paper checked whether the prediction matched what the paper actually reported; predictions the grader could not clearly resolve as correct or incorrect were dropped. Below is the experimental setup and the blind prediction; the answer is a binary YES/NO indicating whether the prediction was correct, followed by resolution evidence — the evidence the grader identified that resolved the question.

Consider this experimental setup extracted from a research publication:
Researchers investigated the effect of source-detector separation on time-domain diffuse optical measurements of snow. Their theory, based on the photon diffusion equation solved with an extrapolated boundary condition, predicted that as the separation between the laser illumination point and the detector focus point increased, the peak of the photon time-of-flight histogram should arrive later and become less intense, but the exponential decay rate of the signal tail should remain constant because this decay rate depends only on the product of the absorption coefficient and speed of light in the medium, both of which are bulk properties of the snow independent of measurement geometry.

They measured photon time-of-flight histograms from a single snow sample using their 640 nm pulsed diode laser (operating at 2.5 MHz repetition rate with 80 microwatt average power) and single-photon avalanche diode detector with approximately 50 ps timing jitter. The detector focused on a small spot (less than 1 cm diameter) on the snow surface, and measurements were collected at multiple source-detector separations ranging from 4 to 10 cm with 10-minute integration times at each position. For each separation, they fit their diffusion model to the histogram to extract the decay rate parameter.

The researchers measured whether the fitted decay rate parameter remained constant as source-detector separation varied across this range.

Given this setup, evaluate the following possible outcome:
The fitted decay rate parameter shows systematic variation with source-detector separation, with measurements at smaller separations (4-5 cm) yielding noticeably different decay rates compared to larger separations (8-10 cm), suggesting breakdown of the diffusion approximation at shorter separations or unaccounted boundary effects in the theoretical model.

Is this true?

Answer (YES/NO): NO